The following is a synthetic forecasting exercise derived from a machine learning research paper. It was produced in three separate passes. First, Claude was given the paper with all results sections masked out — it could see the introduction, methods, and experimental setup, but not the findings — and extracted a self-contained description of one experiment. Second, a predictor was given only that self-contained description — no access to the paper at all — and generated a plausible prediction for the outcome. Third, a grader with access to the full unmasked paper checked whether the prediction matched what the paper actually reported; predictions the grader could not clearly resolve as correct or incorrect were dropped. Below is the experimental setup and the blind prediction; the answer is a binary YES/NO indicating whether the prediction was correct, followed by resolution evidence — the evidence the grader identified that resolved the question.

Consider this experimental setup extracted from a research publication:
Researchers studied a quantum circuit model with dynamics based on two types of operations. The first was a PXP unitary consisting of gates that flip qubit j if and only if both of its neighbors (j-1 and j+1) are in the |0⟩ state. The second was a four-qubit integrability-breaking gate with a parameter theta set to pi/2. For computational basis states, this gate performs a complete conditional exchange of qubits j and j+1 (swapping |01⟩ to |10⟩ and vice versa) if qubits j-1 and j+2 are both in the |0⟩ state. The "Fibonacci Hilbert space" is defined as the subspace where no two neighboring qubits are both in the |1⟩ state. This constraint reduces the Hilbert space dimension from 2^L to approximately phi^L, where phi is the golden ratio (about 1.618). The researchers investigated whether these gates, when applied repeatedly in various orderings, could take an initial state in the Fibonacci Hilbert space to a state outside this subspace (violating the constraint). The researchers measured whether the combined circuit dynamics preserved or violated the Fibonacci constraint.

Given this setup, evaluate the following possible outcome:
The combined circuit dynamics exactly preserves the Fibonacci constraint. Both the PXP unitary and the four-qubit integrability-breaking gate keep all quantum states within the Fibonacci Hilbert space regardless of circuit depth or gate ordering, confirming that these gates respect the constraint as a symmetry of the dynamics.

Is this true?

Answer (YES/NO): YES